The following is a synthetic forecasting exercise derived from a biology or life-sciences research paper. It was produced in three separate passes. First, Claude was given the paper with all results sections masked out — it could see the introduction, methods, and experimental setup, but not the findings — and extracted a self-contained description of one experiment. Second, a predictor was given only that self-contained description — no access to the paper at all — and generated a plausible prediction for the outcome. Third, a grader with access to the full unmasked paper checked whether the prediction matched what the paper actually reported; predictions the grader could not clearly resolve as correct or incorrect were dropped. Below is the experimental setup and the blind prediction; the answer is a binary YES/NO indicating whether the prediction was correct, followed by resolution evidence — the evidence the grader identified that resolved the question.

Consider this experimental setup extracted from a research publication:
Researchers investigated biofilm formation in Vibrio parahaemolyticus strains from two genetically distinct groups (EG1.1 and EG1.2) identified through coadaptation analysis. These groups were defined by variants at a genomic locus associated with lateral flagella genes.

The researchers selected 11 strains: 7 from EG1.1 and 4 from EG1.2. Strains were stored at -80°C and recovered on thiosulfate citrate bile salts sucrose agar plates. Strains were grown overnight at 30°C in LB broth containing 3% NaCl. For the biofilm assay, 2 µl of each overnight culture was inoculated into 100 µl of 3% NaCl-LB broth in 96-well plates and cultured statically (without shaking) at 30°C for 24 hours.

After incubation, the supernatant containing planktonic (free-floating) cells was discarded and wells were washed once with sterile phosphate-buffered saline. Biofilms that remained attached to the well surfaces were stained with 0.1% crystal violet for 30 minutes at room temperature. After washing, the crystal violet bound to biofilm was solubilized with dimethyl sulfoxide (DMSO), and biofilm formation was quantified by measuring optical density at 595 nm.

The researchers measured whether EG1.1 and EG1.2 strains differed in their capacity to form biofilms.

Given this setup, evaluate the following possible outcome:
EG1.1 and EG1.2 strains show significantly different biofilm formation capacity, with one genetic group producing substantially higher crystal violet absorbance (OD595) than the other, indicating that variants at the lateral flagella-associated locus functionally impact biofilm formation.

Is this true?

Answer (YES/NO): YES